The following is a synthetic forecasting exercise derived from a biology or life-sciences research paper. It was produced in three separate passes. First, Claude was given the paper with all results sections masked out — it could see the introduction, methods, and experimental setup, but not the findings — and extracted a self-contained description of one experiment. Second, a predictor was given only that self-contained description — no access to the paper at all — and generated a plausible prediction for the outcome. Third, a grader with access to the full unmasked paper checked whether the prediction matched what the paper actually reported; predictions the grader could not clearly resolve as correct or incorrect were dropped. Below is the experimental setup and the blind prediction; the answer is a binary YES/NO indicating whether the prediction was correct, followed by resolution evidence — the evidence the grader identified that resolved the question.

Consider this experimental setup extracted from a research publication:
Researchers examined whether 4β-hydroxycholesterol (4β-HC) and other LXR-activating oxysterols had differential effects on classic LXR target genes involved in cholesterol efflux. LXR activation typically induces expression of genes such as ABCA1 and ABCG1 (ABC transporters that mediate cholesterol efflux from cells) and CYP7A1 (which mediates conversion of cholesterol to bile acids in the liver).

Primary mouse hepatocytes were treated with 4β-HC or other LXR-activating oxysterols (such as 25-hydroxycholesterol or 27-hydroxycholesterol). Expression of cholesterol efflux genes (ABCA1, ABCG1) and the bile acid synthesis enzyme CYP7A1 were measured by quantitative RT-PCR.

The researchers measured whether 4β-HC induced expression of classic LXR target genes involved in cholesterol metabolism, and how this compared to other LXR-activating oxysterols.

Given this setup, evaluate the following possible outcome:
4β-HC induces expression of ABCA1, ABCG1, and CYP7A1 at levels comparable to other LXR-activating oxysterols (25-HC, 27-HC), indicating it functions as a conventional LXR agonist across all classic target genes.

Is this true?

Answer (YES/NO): NO